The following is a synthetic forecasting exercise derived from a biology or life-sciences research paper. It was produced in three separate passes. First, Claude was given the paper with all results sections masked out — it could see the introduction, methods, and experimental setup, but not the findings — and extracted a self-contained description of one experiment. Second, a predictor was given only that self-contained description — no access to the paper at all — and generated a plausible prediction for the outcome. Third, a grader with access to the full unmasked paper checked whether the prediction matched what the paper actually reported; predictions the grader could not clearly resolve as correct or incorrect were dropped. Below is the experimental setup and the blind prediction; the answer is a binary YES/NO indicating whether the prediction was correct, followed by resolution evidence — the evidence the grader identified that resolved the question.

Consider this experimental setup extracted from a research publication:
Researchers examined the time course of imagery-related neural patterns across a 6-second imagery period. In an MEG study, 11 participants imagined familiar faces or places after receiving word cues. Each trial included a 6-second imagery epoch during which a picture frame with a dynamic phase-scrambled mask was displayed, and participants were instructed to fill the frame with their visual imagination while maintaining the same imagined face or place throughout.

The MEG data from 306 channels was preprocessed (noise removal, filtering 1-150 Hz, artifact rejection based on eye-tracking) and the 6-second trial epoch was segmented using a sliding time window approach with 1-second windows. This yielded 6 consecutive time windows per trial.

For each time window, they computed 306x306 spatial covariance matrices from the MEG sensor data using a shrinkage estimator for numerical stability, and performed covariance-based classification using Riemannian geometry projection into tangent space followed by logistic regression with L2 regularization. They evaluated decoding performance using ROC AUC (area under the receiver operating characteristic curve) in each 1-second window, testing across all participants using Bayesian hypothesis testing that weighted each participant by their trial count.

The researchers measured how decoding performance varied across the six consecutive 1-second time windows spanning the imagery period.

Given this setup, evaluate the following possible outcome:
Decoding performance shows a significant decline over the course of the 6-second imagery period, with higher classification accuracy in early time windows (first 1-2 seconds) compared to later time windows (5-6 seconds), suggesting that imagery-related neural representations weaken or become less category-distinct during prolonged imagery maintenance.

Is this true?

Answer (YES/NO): NO